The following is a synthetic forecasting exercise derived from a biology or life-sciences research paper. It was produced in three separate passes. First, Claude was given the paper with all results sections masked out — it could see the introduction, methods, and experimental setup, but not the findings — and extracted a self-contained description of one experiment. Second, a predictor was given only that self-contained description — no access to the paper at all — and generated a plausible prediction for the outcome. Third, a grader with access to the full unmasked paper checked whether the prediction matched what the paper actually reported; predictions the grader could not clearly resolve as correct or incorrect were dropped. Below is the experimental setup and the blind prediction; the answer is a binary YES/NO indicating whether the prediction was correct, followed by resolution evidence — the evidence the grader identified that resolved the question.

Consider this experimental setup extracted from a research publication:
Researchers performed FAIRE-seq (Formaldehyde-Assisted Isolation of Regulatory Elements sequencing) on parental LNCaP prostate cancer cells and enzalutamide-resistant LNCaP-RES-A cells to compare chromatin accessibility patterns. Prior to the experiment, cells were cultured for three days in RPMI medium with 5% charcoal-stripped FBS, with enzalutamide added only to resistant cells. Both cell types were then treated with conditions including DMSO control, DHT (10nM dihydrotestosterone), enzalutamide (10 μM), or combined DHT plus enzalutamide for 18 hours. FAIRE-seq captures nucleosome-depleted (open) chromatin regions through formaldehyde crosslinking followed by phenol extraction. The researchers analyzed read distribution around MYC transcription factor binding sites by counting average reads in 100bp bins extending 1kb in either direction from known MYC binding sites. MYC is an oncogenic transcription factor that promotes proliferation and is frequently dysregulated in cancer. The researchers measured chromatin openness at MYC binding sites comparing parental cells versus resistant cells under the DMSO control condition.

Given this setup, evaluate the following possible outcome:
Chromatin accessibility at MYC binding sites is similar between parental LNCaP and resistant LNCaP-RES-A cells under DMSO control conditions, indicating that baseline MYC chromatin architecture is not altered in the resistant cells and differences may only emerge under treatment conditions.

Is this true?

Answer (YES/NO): NO